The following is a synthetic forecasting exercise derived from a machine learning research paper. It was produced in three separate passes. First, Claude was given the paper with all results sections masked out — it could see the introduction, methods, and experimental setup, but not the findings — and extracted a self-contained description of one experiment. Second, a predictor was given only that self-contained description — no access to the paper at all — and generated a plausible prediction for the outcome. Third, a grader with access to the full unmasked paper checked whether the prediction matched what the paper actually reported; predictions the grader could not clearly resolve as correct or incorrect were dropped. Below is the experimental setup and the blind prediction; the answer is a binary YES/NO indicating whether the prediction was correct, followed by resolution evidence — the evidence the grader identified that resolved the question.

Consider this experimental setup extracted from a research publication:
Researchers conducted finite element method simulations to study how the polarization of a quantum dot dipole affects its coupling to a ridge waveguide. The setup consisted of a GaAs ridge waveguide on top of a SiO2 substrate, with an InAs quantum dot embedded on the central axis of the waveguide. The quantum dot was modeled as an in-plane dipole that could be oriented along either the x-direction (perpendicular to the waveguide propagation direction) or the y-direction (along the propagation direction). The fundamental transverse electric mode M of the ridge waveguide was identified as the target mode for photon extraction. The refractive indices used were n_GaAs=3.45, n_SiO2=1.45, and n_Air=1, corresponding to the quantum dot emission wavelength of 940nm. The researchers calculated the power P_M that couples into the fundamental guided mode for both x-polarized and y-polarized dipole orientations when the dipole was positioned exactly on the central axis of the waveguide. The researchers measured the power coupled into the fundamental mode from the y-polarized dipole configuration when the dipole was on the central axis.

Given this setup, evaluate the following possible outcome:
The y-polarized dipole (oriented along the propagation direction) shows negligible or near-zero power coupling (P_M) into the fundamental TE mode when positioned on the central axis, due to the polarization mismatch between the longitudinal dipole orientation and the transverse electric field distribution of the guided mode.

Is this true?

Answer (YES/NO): YES